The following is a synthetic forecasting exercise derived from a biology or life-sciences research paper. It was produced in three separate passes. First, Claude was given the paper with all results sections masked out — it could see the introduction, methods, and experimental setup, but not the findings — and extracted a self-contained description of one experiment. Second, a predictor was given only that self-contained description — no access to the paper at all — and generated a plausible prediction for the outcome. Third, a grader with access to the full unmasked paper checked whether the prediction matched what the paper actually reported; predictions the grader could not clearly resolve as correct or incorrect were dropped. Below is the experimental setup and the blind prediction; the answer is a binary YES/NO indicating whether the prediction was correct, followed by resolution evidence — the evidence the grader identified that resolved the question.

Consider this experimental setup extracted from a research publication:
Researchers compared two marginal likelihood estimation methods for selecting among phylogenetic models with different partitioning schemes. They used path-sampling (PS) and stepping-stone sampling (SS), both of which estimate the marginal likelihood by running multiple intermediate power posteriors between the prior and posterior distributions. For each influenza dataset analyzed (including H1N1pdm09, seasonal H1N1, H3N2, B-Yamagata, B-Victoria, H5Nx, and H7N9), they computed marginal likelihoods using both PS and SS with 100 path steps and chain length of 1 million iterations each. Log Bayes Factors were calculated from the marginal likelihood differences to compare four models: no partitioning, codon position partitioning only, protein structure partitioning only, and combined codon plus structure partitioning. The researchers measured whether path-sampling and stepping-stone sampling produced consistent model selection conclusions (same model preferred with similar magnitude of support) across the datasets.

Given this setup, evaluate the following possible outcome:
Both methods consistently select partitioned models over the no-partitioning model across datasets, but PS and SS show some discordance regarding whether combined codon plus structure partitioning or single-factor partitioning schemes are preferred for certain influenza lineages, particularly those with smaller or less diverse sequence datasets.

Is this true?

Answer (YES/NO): NO